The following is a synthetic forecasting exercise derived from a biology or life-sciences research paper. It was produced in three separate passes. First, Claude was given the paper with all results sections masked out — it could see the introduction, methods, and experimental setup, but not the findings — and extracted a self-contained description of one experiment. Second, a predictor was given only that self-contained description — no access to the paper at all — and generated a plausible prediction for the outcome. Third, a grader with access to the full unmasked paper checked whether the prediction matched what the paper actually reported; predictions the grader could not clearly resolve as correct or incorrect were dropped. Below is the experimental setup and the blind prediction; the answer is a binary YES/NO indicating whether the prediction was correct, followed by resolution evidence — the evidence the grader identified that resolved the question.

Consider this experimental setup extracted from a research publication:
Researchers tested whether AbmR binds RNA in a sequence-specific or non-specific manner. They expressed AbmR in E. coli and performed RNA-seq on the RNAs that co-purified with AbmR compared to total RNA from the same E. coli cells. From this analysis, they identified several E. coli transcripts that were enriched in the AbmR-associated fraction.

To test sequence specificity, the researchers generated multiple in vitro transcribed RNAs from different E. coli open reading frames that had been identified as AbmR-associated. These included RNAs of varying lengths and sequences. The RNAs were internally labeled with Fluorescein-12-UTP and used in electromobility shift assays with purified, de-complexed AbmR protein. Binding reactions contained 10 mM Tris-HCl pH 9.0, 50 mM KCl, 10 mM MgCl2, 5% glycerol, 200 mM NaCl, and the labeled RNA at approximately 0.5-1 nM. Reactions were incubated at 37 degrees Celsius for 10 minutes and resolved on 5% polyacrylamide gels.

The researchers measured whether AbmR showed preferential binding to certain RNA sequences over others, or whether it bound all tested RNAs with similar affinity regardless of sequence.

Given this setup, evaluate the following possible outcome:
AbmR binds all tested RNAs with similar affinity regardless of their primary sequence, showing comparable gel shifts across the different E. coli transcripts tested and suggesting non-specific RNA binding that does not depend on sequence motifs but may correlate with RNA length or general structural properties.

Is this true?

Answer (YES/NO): YES